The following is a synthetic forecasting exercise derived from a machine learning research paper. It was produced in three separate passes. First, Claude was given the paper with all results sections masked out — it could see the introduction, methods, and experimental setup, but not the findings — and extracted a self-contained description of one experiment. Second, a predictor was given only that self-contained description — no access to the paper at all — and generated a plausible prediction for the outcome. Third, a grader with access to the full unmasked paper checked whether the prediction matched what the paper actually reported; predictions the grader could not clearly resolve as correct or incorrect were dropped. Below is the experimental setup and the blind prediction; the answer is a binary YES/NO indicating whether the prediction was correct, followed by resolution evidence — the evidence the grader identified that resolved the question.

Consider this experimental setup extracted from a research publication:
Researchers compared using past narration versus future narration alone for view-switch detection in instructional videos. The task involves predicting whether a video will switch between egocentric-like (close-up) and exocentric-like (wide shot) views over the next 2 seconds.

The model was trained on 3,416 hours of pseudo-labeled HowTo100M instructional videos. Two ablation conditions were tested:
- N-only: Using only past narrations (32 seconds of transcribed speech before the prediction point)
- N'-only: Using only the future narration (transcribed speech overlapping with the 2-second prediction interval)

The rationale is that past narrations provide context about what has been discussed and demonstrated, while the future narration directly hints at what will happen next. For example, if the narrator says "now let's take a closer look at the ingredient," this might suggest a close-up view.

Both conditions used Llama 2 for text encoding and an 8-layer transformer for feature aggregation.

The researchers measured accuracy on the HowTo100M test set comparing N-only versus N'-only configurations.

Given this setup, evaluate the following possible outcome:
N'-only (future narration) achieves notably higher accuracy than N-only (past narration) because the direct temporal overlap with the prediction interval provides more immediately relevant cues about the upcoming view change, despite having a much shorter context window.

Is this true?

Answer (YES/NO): NO